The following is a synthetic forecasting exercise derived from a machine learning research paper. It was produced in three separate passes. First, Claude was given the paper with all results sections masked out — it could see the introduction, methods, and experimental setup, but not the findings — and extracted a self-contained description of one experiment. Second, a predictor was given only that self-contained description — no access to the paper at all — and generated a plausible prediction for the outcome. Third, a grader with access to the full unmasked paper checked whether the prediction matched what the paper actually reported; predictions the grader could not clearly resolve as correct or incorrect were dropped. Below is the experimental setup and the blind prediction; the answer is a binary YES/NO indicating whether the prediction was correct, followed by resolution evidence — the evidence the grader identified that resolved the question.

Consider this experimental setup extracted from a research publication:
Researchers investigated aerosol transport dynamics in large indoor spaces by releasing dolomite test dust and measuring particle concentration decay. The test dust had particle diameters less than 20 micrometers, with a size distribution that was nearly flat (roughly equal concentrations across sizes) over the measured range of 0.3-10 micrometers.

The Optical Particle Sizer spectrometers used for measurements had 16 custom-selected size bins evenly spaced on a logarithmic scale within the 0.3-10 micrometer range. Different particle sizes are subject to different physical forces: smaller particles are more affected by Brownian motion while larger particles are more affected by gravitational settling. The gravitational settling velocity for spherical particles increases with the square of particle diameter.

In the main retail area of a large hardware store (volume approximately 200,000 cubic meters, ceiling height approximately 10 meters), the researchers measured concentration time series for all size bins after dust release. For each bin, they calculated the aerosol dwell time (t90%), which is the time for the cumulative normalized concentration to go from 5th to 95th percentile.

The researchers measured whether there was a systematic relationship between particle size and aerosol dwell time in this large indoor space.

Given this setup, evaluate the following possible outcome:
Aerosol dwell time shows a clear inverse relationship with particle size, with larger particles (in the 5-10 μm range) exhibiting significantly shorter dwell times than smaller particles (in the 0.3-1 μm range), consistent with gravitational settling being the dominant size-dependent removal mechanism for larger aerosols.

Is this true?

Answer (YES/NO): NO